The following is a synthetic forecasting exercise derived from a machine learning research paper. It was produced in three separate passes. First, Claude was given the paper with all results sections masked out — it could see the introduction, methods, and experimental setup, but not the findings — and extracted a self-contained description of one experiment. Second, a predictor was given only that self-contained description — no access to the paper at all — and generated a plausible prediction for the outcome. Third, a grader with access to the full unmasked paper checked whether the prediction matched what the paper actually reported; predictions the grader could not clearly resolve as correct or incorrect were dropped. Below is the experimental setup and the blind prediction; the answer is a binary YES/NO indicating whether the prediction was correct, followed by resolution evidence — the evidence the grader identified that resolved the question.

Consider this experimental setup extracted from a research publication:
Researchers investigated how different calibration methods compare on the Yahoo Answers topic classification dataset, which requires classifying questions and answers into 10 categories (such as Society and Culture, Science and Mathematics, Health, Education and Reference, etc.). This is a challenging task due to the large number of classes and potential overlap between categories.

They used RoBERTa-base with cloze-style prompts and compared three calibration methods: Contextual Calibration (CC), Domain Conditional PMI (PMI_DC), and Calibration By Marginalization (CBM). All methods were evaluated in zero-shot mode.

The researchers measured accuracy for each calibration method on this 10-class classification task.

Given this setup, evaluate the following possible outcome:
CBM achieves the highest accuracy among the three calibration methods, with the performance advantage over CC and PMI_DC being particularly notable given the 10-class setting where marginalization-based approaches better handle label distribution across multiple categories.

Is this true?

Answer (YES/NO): YES